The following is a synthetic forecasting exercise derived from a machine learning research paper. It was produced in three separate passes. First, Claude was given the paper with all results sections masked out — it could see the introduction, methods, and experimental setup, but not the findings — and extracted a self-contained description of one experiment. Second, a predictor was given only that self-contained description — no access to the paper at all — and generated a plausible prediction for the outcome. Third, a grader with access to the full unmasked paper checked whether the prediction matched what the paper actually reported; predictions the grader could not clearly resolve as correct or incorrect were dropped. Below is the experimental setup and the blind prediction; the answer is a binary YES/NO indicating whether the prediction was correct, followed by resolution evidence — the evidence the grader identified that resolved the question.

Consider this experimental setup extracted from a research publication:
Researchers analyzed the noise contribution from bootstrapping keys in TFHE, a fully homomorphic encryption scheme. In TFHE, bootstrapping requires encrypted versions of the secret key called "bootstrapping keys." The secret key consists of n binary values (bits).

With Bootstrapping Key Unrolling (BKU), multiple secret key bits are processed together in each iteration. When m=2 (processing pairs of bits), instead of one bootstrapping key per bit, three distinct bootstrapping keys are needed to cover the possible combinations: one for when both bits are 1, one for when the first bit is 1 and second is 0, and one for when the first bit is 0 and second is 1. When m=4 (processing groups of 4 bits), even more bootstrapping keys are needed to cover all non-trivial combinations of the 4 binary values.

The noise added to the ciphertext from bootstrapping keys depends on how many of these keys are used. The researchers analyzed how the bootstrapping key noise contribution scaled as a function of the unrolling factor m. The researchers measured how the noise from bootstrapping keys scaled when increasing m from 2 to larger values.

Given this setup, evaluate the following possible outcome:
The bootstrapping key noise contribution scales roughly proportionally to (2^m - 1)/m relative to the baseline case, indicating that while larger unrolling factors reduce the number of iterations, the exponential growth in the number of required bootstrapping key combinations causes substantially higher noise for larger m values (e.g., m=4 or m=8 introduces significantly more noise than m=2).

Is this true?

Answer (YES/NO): YES